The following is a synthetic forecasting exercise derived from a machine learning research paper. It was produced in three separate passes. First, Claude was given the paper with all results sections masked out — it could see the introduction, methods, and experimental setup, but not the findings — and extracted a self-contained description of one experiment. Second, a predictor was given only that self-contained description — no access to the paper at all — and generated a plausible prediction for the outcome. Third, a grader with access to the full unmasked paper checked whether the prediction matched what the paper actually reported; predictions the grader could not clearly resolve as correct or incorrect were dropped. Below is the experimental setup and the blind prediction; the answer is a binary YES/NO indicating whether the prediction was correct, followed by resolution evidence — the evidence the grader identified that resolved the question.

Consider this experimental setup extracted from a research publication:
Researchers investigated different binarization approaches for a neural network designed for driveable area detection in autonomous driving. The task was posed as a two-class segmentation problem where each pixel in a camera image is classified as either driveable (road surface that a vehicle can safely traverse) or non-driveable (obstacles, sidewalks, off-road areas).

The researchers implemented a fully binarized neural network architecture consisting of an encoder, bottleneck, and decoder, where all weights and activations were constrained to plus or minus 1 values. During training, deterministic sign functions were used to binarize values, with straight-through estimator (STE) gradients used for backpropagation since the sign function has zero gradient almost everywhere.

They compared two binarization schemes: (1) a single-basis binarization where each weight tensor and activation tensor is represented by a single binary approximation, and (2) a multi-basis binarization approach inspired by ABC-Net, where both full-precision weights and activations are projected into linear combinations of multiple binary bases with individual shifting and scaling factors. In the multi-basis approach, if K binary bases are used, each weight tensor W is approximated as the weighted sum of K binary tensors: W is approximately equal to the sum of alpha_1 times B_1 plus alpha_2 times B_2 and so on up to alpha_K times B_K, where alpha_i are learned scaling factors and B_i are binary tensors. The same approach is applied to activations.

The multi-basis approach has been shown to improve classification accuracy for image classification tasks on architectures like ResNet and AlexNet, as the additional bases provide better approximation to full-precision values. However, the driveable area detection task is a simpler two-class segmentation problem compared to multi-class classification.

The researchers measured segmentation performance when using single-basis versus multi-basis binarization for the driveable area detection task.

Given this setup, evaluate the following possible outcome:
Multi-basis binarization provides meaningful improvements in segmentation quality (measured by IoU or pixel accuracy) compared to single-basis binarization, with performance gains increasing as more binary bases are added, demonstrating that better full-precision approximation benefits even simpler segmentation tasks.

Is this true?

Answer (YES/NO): NO